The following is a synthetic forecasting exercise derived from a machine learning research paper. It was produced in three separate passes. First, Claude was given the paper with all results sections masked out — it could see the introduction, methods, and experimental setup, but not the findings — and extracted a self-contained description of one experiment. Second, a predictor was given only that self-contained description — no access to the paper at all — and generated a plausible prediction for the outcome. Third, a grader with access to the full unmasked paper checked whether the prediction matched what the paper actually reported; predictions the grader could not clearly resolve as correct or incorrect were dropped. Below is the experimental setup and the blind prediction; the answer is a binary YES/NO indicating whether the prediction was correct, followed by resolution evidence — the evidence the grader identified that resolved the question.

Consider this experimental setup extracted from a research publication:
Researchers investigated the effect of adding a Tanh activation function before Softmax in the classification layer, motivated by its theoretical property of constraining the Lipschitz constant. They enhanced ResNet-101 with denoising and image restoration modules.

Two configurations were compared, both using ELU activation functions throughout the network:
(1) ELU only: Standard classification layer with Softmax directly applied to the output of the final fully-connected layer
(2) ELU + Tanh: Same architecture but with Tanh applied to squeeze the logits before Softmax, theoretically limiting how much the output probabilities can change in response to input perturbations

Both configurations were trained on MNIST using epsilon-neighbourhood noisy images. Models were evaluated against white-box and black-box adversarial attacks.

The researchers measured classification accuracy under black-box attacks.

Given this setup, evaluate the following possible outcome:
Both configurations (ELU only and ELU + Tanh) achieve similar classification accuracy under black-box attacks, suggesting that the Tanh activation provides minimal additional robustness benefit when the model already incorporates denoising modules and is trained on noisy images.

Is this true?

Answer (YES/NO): NO